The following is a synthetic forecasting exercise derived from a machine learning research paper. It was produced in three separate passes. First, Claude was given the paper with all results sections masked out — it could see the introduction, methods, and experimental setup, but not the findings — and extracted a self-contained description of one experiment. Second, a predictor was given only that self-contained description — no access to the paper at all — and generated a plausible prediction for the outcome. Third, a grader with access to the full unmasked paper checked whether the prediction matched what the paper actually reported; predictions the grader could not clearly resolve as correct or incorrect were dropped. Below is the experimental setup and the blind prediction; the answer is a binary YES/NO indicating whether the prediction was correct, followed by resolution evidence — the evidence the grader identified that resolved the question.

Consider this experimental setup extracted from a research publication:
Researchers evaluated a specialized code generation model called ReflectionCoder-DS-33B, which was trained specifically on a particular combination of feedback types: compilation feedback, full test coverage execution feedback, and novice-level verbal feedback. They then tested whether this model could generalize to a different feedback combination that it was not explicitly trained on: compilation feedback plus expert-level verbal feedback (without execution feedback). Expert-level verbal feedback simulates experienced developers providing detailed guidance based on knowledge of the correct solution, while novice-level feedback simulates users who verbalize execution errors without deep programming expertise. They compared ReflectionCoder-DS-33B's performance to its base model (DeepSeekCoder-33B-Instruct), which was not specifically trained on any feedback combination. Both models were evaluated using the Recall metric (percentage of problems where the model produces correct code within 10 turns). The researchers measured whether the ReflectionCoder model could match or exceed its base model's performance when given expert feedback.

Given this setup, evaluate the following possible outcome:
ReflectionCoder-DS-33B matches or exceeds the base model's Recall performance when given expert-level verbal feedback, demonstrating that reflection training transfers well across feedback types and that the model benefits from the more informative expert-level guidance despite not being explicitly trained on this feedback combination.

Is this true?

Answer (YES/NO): NO